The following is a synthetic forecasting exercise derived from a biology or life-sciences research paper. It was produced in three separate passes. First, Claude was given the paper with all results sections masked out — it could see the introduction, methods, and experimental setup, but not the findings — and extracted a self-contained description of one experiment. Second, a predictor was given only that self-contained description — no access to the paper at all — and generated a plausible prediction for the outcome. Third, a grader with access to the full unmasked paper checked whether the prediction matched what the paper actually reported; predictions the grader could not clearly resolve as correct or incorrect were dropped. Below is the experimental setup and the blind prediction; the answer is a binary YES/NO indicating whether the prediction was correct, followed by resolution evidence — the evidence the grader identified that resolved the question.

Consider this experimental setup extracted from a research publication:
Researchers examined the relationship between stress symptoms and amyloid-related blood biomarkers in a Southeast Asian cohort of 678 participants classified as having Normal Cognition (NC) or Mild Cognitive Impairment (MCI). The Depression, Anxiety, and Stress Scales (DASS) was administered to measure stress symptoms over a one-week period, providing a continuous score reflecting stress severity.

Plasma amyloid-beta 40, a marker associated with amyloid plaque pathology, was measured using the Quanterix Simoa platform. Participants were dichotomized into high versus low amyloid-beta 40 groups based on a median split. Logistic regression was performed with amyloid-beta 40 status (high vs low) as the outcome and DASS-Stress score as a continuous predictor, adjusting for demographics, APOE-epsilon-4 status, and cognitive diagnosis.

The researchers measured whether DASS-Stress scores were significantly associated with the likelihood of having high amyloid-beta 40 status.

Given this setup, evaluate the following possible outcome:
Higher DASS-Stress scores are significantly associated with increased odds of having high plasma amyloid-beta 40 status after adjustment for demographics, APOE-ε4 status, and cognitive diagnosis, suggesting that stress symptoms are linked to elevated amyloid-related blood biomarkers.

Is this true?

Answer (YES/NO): YES